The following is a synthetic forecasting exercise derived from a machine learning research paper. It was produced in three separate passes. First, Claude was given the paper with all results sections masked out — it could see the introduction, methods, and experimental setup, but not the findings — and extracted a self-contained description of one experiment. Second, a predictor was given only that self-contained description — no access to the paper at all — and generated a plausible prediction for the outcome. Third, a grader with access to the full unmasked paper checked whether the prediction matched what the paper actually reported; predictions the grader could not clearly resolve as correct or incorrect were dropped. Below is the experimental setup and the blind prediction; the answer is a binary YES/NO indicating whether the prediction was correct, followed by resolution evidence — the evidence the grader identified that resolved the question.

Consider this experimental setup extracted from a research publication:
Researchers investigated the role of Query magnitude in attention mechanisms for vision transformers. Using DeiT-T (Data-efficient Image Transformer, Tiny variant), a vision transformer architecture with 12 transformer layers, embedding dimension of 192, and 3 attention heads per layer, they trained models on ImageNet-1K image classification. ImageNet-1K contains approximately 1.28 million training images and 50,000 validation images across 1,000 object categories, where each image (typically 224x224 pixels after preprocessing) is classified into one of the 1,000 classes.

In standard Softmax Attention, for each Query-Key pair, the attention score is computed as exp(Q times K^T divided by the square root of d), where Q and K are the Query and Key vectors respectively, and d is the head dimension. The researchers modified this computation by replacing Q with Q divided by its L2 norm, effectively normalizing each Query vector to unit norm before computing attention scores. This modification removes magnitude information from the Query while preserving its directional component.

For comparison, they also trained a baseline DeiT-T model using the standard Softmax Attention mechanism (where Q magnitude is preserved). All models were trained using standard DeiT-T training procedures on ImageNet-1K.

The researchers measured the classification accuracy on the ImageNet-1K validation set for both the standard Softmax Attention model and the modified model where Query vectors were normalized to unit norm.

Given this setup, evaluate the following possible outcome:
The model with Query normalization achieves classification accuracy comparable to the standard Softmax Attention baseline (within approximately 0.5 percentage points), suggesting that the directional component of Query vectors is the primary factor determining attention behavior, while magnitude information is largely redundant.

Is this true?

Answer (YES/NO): NO